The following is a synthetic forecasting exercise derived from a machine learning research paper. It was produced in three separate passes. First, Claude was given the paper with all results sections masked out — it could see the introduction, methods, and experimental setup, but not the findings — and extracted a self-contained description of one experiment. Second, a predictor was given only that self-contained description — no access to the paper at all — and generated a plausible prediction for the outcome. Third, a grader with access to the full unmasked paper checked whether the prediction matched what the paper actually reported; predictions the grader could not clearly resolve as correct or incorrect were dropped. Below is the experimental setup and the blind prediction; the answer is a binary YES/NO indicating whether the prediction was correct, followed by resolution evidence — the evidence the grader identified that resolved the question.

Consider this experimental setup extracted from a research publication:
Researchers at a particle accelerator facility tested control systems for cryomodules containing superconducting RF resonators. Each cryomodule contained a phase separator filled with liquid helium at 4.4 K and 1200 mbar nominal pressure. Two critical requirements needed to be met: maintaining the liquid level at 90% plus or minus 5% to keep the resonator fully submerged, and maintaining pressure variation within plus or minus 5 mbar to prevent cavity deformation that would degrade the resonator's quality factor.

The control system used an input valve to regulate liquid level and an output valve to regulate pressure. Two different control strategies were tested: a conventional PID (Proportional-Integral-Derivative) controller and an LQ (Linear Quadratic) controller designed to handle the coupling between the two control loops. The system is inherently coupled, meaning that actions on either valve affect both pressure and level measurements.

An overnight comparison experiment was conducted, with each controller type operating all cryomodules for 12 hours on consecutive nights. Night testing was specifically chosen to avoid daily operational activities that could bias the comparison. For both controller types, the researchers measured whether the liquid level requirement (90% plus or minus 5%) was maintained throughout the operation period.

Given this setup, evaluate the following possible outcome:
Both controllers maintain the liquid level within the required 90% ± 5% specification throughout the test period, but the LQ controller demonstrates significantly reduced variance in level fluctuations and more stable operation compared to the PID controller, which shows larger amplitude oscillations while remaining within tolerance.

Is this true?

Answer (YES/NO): NO